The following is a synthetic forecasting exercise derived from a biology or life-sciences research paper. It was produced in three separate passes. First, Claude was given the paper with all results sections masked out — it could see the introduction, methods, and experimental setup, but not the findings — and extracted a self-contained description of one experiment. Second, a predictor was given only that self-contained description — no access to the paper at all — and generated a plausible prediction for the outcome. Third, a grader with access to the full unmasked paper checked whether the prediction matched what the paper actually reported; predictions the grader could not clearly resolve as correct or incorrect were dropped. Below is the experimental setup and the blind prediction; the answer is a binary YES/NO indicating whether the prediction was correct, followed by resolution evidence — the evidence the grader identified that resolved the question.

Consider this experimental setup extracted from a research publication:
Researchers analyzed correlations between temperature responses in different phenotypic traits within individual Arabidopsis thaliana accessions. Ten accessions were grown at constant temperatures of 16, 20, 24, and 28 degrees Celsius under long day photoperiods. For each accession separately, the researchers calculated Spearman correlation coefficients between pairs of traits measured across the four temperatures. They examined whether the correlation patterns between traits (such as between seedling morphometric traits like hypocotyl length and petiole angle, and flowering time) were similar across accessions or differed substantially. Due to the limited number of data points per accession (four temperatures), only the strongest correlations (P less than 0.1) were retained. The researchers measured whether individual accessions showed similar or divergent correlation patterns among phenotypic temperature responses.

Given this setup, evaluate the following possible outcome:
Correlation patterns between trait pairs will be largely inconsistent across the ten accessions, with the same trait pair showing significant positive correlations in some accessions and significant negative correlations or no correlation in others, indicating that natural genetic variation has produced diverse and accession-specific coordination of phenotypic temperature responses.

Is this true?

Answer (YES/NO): YES